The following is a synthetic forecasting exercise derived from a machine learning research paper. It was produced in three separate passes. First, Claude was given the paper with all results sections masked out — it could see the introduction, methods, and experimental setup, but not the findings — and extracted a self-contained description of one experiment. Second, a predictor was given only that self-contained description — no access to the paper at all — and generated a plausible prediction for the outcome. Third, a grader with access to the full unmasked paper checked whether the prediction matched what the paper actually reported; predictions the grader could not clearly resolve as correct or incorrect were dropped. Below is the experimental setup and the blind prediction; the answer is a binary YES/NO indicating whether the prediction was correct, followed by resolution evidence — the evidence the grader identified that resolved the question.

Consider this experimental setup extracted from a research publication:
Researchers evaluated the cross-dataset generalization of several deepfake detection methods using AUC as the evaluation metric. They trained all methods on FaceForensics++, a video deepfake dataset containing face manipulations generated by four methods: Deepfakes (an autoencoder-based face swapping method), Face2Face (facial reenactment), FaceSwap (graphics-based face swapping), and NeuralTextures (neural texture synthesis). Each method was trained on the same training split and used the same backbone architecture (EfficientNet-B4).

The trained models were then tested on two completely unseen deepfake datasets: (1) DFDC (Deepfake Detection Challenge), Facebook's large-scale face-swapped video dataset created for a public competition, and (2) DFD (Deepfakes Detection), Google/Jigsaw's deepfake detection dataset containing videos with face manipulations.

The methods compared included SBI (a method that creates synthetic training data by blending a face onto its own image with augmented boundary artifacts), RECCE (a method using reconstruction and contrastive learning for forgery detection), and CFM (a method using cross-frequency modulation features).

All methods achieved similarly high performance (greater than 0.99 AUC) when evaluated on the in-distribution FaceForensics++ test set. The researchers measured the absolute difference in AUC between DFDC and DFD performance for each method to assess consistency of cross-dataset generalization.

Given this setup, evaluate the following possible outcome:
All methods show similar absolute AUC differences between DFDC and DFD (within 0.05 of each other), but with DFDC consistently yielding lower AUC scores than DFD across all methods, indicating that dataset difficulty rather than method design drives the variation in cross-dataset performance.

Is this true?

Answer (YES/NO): NO